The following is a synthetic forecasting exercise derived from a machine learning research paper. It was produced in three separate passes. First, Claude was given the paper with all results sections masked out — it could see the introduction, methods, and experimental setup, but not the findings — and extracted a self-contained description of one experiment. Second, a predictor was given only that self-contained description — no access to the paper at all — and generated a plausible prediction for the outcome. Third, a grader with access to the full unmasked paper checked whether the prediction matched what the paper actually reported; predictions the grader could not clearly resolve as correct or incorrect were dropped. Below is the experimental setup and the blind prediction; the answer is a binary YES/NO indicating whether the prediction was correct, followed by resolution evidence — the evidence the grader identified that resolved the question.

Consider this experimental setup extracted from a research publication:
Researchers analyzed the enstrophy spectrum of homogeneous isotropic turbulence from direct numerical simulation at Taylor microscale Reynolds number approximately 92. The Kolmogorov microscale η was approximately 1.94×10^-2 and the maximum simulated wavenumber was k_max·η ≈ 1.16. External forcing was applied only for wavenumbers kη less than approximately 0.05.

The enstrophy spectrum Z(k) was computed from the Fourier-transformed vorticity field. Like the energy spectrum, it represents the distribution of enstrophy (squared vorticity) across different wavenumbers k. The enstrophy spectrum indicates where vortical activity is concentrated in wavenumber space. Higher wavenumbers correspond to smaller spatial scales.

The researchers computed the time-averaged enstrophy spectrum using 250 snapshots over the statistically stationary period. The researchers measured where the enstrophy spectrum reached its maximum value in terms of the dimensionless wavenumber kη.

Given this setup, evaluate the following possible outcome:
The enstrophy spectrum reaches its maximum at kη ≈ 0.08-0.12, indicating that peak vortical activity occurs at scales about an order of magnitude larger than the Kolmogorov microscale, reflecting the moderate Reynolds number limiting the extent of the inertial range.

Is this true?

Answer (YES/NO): NO